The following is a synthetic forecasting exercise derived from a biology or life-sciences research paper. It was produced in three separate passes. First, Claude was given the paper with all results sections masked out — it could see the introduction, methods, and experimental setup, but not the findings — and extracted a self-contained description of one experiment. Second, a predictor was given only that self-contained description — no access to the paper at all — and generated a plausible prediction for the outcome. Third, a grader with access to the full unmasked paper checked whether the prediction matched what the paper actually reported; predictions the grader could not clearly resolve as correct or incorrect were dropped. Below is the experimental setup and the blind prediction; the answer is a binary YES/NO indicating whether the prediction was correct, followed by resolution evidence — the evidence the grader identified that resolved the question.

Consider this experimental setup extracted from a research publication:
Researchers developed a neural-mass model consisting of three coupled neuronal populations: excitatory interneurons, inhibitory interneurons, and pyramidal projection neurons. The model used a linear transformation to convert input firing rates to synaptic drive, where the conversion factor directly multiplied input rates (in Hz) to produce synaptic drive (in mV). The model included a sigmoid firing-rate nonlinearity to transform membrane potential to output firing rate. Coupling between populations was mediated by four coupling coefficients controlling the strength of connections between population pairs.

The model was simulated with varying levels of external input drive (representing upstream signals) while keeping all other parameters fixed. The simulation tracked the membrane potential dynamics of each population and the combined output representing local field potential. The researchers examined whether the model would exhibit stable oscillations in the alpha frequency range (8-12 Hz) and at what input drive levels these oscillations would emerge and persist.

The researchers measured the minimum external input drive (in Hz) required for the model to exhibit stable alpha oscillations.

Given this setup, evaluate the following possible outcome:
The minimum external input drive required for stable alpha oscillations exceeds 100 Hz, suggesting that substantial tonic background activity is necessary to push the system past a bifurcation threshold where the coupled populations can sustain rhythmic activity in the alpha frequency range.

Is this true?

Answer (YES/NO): NO